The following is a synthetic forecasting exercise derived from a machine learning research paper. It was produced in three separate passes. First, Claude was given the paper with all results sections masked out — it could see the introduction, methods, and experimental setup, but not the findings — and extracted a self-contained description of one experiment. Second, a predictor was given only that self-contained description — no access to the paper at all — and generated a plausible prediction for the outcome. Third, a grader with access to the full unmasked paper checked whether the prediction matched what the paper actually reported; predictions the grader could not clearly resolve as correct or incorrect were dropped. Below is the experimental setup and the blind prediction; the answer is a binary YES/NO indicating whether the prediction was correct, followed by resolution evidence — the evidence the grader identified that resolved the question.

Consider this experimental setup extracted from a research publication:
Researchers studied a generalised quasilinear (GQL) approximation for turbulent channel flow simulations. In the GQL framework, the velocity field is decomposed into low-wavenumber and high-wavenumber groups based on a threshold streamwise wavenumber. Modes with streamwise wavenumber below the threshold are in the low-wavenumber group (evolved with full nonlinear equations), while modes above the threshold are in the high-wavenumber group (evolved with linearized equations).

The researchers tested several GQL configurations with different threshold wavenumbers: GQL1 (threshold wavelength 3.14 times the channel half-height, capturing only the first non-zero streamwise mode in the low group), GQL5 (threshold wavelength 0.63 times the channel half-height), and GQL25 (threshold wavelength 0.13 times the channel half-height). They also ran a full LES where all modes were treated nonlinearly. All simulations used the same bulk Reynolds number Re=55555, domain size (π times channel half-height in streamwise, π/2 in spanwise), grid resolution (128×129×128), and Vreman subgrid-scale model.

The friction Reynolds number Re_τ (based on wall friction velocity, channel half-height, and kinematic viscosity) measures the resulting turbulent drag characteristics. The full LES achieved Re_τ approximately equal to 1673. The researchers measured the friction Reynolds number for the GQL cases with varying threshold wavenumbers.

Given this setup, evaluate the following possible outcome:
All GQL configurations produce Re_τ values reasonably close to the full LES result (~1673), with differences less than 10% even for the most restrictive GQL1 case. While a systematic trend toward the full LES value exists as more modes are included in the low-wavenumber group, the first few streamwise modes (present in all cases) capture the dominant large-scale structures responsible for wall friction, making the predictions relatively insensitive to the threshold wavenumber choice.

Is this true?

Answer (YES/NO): NO